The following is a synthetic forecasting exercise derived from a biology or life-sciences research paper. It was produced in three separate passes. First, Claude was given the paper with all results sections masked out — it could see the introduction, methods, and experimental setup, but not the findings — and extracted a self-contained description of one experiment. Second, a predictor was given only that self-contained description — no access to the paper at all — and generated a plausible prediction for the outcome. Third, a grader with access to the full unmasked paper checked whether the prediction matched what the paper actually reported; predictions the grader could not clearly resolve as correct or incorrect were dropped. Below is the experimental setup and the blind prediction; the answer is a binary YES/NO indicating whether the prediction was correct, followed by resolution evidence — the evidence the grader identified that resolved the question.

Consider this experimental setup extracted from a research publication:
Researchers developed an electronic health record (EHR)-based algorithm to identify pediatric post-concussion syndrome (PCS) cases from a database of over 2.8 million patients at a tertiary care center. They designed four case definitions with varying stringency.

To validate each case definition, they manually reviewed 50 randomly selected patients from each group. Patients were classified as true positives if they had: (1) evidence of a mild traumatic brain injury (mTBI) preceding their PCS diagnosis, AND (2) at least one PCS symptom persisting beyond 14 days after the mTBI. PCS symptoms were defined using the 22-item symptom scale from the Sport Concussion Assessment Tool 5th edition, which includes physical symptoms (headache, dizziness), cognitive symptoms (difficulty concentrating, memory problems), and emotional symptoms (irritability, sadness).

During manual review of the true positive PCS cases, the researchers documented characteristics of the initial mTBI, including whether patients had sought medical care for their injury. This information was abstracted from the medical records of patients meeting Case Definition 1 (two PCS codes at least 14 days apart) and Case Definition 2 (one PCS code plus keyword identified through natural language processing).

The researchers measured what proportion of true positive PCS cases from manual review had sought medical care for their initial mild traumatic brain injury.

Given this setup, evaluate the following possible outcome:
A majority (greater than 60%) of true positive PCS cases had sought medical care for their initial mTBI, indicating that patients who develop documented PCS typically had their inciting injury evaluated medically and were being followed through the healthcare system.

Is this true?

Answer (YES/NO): YES